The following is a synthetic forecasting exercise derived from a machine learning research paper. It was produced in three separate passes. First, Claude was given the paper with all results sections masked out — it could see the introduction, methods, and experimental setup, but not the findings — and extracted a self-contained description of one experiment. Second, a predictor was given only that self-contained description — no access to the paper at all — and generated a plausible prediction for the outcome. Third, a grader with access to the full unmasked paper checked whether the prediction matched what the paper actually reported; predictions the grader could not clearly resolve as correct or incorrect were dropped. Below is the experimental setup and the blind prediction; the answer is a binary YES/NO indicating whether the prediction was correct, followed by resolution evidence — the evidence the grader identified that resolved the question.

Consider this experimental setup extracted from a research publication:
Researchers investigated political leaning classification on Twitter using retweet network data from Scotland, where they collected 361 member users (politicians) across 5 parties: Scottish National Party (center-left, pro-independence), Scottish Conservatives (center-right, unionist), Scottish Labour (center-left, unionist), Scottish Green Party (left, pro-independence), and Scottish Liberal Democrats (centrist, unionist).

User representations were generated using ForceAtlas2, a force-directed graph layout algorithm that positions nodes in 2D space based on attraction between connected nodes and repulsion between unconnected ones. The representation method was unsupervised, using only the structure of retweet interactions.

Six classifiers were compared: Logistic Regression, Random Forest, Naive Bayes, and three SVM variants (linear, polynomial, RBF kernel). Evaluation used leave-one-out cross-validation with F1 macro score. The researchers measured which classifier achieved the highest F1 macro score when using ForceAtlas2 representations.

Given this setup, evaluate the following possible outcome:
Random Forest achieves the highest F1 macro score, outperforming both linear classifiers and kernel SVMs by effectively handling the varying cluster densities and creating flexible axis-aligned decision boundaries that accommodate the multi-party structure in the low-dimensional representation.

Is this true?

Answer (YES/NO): YES